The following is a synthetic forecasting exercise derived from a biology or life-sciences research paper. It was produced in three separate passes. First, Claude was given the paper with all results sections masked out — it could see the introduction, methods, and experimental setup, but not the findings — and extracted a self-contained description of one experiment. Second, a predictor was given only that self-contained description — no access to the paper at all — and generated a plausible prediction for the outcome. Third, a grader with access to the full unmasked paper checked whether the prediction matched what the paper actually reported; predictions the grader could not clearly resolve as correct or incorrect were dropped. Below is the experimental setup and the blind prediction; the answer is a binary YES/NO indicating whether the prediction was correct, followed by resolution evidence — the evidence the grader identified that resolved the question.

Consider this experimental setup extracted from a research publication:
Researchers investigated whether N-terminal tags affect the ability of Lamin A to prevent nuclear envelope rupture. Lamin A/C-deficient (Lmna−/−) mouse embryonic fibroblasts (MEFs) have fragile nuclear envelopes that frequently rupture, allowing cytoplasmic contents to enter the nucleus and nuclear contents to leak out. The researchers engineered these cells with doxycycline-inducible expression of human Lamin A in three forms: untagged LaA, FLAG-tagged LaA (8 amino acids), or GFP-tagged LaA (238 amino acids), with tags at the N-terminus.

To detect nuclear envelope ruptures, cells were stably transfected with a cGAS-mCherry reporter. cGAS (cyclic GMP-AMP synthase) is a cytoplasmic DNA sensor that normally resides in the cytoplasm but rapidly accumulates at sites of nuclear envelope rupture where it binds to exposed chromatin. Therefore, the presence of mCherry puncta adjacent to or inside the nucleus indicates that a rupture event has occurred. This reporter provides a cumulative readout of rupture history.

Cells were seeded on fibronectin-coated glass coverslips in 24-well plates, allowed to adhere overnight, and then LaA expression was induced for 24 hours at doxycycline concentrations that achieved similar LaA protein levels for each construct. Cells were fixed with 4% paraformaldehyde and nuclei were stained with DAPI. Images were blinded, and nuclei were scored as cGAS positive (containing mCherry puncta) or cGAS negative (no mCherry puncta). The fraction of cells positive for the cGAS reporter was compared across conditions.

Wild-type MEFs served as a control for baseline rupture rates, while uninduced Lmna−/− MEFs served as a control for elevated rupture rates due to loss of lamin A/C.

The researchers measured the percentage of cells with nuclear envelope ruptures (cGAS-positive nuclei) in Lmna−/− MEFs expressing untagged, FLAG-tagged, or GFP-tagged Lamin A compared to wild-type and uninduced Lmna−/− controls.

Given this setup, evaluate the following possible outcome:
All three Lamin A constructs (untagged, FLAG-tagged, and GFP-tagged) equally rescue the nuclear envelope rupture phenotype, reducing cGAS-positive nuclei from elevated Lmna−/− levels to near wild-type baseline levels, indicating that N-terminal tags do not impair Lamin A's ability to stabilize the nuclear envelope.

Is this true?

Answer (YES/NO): YES